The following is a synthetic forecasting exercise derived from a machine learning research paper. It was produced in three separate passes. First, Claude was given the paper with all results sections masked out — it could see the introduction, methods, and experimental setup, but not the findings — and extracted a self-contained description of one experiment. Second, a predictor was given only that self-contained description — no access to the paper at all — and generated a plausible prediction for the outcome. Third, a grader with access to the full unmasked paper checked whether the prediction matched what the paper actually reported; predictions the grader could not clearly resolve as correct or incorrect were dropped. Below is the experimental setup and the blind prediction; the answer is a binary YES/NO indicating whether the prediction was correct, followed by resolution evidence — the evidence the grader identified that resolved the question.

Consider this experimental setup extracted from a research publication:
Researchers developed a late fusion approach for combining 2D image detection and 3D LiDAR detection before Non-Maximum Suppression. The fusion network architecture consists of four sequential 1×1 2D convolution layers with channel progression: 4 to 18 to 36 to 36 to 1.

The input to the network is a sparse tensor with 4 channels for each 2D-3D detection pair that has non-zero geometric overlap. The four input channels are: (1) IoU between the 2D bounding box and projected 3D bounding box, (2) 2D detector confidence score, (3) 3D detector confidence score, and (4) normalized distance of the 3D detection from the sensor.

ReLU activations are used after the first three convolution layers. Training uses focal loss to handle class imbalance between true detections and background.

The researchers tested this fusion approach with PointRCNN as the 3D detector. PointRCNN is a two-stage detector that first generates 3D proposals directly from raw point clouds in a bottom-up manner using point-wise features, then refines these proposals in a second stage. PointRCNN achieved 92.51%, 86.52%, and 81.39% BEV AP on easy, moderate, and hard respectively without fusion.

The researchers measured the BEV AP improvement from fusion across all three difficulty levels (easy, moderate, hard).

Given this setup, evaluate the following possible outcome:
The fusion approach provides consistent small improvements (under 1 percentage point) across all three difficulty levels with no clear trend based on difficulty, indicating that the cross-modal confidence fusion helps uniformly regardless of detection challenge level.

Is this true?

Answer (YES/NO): NO